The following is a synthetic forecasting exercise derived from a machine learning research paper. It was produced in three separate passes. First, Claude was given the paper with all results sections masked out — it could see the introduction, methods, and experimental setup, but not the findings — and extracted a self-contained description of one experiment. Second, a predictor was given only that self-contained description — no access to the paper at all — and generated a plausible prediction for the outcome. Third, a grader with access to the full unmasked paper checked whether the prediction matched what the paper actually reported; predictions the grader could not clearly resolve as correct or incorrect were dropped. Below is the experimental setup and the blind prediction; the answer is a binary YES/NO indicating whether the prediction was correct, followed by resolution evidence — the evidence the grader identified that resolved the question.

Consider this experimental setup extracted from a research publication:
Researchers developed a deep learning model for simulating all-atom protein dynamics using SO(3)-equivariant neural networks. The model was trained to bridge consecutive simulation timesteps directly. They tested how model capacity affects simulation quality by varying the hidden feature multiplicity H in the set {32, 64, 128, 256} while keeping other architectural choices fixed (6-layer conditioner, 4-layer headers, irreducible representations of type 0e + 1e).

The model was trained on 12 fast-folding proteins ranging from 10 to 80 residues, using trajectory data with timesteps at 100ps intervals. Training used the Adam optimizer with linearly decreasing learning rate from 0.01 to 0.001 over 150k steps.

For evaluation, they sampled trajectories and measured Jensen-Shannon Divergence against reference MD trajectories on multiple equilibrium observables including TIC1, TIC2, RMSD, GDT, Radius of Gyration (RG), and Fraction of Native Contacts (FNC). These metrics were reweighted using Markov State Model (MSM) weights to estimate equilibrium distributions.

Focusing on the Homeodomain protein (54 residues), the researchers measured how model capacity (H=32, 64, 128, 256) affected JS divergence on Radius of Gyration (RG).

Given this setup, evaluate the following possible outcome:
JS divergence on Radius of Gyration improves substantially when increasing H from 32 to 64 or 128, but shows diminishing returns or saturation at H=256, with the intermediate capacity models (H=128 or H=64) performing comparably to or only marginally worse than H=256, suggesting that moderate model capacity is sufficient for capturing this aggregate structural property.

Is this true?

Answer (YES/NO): NO